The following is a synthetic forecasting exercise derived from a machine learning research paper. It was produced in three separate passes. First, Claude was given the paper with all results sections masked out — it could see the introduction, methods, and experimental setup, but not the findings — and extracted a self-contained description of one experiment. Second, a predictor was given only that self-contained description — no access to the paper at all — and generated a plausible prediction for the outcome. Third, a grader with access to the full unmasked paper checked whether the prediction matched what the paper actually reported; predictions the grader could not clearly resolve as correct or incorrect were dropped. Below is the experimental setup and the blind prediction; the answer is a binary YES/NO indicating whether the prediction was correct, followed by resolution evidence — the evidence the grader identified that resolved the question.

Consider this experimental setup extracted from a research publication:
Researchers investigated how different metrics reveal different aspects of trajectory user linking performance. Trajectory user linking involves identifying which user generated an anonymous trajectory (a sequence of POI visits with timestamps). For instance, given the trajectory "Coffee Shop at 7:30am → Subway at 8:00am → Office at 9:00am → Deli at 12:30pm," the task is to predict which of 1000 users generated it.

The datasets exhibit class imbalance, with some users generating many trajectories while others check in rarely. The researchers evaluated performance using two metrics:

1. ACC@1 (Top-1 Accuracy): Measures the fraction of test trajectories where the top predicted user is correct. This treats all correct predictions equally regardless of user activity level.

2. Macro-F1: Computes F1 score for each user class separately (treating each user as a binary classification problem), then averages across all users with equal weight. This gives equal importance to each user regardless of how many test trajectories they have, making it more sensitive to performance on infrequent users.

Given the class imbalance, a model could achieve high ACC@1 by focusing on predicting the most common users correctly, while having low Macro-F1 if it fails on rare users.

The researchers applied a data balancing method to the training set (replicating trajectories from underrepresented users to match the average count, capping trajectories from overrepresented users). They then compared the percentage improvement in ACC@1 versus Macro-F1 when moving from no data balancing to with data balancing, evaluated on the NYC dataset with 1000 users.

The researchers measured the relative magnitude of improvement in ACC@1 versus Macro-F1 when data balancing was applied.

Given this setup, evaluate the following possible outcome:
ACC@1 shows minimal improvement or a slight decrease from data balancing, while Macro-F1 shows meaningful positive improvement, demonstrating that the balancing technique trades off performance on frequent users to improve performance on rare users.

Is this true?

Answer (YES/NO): NO